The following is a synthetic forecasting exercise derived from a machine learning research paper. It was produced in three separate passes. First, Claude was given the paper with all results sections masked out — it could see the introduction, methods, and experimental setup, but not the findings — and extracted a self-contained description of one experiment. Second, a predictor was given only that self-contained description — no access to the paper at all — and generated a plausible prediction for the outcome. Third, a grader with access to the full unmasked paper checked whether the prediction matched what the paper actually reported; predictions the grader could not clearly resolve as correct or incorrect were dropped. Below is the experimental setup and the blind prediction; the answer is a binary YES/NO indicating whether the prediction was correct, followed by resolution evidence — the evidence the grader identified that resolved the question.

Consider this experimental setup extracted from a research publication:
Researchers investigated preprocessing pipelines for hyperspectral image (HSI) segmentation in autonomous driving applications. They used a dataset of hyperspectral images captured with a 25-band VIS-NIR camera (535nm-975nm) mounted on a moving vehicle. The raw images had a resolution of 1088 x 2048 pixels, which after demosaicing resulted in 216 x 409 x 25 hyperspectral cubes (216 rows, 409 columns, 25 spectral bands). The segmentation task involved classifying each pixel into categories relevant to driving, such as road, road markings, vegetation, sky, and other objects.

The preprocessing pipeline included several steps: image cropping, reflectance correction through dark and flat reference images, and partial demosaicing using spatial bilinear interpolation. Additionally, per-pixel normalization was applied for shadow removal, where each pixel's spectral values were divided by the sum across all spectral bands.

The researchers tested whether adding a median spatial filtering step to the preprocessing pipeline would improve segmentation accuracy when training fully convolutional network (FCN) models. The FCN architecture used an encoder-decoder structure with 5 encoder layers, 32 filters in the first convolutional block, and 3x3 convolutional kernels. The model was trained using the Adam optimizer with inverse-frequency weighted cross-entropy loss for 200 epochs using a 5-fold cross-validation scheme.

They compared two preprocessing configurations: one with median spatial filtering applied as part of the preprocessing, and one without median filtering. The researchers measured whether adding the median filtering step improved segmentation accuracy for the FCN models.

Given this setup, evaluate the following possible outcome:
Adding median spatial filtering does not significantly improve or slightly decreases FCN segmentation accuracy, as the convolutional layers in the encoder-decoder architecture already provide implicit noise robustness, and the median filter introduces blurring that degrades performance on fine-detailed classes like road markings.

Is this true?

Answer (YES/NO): YES